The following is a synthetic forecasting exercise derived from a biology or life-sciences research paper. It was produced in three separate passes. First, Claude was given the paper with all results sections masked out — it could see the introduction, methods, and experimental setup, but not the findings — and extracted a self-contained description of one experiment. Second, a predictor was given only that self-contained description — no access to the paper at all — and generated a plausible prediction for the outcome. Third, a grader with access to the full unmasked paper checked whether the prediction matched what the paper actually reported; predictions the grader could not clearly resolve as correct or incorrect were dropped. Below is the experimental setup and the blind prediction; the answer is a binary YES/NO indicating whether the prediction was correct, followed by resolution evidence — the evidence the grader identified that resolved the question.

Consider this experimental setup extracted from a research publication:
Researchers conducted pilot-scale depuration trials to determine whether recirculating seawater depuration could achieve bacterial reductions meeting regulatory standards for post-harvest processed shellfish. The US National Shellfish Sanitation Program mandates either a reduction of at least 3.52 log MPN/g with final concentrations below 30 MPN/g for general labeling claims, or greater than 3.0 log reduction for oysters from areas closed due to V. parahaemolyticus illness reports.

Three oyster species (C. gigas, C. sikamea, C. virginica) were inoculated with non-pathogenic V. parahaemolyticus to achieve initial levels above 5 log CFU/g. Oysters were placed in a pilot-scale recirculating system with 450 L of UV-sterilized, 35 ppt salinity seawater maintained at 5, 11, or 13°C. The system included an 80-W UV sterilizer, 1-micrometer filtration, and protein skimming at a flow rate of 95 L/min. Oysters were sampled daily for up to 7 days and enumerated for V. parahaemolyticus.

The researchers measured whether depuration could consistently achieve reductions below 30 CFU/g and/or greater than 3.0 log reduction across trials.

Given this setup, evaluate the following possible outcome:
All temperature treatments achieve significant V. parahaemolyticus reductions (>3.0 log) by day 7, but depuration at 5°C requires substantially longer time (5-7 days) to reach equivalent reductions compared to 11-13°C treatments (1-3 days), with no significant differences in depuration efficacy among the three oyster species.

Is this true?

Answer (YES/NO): NO